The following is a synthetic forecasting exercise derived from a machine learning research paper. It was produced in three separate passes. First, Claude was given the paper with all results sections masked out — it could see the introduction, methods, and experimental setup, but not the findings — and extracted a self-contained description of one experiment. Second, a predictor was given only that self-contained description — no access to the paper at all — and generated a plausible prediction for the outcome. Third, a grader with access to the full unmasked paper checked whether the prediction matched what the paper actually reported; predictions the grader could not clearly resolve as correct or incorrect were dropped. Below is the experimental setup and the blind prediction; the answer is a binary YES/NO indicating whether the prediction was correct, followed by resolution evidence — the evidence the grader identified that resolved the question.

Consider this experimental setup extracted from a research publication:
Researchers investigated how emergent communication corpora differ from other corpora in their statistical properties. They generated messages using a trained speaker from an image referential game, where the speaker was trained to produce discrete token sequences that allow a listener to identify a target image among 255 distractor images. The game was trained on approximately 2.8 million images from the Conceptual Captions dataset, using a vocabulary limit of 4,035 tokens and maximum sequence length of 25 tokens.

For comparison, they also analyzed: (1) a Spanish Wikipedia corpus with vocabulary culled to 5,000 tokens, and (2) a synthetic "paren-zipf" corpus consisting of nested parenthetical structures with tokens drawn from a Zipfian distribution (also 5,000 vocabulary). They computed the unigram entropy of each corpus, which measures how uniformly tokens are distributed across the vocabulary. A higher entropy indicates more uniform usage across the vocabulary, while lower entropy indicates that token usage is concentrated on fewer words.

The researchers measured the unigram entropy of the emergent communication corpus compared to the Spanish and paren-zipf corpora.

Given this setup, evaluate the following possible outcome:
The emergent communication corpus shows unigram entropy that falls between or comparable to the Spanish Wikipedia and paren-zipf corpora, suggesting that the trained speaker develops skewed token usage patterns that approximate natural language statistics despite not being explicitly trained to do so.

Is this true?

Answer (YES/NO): NO